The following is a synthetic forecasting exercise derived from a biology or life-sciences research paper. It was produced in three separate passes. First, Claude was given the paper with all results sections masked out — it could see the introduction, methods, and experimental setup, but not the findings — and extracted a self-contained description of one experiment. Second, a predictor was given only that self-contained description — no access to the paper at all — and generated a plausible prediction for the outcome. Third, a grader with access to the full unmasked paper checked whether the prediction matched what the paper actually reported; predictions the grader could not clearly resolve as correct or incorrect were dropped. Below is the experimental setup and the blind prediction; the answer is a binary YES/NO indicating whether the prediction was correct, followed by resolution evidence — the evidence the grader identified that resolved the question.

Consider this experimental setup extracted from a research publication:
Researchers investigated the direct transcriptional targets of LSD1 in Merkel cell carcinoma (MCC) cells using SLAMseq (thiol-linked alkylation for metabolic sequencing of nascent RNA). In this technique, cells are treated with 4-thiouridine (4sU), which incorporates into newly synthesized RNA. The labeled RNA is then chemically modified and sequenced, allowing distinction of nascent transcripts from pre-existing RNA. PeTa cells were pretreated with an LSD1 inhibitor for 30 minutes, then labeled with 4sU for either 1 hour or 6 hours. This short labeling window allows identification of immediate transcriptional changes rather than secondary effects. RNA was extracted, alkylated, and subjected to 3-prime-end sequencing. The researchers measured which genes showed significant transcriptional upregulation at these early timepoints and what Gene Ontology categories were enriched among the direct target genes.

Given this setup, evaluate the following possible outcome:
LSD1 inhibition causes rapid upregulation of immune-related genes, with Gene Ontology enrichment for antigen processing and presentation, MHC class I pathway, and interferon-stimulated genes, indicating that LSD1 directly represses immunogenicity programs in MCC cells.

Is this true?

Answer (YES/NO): NO